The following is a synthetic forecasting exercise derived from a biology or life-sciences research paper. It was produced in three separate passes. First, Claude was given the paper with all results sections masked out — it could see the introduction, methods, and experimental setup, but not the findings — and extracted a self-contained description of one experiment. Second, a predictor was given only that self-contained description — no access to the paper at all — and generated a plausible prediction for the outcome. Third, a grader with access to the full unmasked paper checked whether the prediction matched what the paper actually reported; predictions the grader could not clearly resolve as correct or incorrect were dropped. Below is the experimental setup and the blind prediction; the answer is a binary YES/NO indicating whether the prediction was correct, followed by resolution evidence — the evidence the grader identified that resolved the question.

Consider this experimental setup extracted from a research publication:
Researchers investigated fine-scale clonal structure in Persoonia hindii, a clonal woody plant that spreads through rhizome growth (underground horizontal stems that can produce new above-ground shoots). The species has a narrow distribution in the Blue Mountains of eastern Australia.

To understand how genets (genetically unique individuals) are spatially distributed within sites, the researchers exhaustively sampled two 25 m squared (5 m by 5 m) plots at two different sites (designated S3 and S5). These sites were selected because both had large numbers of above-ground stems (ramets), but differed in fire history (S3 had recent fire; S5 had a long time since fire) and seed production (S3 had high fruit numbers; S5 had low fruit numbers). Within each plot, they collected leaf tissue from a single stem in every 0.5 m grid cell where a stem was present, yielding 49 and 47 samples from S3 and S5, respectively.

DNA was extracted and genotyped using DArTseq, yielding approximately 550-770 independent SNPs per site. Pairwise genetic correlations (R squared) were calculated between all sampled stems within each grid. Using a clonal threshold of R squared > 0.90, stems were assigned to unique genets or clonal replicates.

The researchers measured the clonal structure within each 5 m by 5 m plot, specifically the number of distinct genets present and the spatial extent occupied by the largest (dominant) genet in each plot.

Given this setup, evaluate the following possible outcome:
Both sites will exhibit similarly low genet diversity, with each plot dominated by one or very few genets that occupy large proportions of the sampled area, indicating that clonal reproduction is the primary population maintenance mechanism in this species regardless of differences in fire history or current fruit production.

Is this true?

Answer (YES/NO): NO